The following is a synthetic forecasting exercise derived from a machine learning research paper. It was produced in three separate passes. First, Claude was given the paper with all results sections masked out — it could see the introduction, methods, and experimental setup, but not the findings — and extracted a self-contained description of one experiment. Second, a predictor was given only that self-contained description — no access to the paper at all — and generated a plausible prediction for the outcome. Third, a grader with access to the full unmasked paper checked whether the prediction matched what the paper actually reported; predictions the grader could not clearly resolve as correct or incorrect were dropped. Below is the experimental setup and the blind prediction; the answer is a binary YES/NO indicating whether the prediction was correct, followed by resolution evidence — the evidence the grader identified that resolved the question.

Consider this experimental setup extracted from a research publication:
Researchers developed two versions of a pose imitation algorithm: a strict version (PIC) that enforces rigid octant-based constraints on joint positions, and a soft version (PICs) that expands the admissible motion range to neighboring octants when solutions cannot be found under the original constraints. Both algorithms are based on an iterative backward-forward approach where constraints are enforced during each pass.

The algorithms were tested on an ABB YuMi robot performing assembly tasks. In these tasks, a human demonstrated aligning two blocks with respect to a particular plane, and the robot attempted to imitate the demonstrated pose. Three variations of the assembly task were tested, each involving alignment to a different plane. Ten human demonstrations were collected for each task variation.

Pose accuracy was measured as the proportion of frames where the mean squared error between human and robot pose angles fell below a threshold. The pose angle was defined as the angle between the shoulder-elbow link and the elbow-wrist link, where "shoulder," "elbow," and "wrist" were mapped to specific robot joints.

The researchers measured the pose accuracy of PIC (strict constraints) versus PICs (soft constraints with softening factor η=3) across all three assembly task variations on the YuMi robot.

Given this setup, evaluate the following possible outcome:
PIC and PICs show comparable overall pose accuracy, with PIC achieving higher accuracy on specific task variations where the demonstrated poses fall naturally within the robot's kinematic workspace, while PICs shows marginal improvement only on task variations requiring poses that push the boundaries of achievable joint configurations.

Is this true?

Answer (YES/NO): NO